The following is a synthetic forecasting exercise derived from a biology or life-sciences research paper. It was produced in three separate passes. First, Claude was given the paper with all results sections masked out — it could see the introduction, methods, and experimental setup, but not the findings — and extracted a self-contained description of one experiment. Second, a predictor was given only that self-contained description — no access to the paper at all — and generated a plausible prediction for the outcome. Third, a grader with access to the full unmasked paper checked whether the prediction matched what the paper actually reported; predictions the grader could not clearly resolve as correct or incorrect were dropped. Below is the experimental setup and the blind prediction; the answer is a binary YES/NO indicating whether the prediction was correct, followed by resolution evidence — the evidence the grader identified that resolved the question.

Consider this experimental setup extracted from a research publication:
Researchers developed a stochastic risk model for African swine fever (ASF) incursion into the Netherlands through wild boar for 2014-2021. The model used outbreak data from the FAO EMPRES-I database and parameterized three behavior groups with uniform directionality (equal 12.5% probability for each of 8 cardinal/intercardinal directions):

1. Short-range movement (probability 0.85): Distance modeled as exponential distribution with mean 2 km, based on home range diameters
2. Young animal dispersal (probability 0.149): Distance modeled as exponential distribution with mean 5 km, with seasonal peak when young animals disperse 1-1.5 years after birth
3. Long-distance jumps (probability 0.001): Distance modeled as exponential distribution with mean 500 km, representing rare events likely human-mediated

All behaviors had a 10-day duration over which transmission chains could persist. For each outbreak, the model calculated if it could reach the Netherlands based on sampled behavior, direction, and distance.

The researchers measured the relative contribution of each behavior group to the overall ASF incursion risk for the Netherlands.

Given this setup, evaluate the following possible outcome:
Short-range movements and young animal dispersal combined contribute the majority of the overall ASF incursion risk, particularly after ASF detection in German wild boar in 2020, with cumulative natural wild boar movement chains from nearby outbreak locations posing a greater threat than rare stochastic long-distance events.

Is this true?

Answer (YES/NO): NO